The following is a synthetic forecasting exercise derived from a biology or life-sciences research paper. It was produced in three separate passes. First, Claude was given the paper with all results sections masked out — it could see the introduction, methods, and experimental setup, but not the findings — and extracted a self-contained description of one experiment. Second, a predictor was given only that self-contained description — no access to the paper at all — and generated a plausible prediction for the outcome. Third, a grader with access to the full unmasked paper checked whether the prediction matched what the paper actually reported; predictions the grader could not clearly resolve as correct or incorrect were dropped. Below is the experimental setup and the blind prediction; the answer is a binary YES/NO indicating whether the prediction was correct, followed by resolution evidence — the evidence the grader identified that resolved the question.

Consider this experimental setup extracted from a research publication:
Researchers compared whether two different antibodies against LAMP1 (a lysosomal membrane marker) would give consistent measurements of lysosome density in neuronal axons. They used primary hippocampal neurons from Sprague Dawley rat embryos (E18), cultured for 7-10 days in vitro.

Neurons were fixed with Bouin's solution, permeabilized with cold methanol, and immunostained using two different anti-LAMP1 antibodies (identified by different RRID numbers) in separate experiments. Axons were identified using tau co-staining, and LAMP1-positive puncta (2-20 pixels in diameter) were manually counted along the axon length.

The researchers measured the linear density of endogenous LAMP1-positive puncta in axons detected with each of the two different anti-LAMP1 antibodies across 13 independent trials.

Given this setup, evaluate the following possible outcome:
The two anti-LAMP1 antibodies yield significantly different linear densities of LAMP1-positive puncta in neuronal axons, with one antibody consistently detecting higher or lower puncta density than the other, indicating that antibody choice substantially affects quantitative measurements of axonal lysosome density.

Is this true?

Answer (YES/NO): YES